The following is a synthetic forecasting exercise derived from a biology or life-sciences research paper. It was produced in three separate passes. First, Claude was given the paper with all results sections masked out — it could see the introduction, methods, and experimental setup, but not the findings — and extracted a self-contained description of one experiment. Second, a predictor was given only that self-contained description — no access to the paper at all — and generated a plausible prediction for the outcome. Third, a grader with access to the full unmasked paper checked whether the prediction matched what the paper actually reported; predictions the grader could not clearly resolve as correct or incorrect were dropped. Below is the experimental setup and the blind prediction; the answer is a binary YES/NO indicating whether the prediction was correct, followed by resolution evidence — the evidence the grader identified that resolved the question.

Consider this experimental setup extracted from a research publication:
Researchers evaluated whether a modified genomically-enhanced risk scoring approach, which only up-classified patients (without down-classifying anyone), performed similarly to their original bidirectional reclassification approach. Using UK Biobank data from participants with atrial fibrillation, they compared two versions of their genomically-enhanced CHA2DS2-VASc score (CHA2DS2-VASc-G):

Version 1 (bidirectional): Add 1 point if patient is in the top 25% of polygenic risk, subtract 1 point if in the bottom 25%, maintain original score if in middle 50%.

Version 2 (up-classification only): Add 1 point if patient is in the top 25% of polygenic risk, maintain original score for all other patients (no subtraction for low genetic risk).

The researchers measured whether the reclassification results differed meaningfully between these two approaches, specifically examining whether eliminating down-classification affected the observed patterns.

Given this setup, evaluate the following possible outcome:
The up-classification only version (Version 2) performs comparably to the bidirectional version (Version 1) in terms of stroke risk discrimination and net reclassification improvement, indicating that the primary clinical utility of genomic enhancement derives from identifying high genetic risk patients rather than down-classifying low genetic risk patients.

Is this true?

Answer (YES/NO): YES